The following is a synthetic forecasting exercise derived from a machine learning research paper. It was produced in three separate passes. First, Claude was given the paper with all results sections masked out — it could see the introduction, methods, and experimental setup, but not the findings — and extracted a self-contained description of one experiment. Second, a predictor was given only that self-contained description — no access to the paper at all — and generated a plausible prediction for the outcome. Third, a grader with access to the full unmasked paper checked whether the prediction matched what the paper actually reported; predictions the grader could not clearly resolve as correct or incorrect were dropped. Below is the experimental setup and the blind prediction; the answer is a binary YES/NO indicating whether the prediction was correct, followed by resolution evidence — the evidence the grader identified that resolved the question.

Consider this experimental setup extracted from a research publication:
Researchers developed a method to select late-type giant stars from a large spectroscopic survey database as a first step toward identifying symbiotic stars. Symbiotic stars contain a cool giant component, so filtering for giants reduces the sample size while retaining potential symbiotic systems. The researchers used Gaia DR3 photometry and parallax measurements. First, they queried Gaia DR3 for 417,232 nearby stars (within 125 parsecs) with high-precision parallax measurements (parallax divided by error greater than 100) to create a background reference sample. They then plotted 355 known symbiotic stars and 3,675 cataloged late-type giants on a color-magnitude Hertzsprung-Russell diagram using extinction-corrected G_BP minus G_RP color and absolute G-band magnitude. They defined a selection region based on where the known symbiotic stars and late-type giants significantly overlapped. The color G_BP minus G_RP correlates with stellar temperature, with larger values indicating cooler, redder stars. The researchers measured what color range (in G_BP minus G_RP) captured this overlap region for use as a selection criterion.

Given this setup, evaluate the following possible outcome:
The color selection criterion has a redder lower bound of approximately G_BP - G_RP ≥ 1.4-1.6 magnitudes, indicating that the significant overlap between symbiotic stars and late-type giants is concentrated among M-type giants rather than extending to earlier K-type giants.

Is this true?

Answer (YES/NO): NO